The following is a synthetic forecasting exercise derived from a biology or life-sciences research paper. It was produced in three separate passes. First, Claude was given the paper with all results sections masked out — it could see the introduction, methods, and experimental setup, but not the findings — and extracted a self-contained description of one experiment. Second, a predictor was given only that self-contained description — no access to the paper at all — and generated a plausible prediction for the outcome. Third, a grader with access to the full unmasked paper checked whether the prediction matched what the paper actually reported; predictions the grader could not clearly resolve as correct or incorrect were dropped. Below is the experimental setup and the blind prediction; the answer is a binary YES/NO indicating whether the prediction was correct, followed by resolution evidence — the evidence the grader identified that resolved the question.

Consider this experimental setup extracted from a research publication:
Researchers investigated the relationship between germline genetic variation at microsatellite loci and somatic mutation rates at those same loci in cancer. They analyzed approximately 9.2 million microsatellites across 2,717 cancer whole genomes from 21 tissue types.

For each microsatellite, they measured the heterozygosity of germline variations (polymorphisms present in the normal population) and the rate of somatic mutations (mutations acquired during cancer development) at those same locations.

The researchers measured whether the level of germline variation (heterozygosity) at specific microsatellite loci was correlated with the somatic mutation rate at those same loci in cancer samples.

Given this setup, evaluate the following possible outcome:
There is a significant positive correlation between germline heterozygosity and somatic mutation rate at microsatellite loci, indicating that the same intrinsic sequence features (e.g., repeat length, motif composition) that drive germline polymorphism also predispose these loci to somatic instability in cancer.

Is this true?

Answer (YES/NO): YES